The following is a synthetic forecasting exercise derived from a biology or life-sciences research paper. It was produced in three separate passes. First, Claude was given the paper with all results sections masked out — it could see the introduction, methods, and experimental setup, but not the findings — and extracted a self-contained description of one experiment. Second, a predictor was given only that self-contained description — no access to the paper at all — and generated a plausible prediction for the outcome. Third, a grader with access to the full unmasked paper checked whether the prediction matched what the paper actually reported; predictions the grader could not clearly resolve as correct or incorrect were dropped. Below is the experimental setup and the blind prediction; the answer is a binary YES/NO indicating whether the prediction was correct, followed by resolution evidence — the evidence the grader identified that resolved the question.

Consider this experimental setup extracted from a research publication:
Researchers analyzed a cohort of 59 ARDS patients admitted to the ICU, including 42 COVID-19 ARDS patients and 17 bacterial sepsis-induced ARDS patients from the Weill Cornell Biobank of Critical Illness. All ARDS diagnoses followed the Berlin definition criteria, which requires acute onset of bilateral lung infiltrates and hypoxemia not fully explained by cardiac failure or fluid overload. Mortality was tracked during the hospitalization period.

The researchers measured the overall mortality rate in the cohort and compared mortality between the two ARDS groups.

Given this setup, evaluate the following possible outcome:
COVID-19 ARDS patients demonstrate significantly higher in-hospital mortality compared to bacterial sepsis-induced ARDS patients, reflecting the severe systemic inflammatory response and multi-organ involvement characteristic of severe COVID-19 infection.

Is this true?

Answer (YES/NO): NO